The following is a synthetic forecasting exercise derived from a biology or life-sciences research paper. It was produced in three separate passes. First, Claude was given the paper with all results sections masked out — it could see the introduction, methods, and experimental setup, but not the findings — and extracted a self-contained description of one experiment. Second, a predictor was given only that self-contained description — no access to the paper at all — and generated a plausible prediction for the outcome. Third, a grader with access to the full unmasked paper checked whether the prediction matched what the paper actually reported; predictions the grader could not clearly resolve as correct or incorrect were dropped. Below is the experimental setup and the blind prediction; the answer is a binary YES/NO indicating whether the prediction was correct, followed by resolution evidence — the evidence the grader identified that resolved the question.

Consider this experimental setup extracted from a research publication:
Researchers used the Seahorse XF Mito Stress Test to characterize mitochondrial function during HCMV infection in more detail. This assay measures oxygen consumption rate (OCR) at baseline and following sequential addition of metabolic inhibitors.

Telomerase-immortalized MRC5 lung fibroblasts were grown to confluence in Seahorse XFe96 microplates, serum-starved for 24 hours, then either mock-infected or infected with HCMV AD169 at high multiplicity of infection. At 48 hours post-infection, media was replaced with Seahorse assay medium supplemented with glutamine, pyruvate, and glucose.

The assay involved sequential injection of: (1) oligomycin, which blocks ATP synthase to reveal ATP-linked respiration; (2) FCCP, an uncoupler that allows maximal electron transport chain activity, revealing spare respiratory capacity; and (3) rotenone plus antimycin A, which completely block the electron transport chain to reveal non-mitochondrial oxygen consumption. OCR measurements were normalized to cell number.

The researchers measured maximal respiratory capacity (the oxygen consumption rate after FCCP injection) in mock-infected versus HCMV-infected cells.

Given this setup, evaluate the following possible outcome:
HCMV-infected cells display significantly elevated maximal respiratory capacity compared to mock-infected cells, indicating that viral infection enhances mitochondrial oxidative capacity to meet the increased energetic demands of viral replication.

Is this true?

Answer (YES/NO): YES